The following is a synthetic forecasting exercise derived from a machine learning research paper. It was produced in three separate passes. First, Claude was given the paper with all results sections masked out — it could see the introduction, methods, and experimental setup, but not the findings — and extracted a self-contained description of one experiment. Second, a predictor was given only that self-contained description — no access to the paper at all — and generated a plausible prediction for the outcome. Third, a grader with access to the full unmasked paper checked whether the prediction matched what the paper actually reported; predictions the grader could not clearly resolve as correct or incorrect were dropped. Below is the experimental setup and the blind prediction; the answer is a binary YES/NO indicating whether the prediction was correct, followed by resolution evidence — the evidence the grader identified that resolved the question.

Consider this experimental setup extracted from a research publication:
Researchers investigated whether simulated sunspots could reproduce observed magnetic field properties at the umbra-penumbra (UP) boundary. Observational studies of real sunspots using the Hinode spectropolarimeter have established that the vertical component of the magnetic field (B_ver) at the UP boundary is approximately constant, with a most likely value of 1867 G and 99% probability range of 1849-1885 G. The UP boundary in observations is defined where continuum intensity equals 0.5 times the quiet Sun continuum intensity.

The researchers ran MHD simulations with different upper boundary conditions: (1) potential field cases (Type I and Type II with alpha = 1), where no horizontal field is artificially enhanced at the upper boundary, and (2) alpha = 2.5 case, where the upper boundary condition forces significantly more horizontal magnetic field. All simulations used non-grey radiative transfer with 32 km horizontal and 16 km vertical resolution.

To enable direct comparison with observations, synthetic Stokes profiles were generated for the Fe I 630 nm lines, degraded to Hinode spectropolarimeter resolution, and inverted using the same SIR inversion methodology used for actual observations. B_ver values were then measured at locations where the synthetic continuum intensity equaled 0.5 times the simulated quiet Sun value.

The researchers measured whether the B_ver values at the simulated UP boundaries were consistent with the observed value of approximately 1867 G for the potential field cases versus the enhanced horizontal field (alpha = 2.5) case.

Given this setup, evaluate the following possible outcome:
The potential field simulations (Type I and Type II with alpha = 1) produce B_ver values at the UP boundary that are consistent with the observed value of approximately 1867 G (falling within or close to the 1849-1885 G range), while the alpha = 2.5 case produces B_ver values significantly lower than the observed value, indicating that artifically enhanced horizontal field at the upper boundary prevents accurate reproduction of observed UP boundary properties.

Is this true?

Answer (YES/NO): NO